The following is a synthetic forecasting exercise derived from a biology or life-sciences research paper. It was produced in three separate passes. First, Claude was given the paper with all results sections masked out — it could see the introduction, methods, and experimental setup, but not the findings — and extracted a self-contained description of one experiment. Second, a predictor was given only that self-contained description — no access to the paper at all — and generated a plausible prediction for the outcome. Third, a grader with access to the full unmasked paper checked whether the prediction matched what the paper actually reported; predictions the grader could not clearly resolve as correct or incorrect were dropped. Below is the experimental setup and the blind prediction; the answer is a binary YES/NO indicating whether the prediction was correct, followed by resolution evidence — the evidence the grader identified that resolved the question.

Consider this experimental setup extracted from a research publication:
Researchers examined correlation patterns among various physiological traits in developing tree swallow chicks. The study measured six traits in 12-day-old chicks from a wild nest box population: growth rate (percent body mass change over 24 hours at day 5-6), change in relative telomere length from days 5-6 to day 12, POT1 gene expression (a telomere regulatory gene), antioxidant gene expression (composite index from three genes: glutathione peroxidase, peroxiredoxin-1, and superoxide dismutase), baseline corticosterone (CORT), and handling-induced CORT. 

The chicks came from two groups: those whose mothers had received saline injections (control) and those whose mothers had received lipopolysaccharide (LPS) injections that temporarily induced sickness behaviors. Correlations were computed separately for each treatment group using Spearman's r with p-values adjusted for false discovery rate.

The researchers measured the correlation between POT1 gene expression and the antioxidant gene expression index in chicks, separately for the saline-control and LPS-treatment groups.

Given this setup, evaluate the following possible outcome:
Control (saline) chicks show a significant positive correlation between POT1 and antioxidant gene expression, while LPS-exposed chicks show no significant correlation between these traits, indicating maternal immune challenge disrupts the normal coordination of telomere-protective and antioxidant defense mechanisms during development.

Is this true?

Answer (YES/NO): NO